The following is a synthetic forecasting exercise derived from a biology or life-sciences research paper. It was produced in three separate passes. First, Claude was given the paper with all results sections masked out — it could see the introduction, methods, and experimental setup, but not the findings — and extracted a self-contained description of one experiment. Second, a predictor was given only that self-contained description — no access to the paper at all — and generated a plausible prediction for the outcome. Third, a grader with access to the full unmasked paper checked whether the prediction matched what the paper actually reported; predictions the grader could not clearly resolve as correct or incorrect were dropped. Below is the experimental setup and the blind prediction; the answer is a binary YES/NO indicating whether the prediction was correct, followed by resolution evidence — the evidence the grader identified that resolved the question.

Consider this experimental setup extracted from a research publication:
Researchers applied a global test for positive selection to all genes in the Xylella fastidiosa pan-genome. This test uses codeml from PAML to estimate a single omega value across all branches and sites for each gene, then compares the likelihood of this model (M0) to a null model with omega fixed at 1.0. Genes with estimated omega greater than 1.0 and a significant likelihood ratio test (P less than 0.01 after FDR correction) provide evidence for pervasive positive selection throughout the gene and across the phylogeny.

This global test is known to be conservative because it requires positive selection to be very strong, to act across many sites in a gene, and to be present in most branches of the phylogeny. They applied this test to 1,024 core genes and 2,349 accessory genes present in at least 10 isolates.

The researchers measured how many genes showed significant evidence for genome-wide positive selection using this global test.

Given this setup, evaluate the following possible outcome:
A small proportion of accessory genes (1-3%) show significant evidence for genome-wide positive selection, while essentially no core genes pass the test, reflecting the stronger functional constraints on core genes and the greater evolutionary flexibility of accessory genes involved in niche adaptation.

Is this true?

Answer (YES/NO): NO